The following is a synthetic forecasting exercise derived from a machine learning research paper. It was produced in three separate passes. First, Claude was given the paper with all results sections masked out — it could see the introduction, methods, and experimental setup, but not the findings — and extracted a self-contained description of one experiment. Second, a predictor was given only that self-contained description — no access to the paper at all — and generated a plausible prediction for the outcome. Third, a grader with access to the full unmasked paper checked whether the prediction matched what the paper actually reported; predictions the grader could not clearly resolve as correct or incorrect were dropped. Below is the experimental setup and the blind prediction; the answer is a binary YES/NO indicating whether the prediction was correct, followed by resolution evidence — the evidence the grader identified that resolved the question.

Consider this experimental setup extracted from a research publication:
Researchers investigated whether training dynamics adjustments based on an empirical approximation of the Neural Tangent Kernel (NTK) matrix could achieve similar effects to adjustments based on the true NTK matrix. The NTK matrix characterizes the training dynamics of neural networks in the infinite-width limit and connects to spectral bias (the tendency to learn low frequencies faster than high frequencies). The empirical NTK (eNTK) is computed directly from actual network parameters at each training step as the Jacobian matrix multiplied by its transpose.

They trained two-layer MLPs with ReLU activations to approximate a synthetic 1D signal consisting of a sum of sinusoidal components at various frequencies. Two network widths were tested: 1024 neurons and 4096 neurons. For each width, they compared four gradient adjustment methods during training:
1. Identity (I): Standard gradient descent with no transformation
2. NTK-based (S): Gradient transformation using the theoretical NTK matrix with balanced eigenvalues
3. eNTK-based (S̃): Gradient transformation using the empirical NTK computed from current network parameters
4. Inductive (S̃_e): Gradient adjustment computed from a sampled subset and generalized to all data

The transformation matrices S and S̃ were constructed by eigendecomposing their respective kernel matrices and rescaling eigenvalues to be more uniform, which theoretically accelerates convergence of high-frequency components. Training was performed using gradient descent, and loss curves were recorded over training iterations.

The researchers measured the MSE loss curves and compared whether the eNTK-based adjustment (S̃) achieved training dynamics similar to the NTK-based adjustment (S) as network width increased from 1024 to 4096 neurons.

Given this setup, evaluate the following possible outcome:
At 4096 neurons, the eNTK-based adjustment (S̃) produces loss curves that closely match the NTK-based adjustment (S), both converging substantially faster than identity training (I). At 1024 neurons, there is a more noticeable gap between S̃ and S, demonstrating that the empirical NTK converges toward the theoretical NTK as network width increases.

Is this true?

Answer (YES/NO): YES